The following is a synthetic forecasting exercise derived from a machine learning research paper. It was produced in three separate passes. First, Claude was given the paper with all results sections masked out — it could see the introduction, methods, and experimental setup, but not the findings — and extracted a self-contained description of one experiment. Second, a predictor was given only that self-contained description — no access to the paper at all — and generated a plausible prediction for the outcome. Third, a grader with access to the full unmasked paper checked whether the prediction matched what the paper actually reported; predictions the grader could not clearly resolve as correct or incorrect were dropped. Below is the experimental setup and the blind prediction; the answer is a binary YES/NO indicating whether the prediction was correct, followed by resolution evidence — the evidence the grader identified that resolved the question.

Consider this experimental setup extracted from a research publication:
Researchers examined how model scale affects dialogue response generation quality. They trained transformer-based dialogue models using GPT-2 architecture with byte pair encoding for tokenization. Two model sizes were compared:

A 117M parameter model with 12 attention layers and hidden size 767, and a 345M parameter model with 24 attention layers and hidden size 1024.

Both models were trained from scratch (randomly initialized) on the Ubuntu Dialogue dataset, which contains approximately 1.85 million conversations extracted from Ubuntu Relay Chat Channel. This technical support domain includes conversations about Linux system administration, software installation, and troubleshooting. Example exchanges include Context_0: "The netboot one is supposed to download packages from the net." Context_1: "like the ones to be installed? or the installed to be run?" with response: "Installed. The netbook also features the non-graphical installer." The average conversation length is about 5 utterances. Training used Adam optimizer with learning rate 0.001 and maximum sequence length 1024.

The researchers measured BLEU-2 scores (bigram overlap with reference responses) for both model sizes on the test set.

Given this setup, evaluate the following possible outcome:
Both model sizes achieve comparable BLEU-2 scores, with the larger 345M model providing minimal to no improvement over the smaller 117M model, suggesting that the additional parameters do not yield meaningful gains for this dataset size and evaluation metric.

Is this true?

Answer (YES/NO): NO